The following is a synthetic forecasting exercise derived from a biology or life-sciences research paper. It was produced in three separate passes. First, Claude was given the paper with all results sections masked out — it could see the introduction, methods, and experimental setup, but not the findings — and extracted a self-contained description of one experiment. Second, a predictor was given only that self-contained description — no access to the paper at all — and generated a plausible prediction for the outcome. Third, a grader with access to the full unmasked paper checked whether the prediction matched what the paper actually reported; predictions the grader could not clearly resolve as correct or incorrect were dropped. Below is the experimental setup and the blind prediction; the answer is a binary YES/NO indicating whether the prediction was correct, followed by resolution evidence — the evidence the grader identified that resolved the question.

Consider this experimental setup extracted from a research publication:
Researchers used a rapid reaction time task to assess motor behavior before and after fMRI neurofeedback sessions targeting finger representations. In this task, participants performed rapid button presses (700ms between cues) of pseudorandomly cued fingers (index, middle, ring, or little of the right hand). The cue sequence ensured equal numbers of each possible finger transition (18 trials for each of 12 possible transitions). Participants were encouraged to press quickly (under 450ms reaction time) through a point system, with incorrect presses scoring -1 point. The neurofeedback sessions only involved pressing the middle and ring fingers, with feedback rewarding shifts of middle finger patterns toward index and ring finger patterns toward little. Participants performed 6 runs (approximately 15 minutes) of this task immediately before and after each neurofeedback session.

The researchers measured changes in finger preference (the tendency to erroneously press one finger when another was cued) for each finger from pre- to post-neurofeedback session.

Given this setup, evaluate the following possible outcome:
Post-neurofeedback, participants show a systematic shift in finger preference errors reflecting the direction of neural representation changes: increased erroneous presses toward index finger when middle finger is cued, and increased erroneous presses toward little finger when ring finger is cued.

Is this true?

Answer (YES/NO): NO